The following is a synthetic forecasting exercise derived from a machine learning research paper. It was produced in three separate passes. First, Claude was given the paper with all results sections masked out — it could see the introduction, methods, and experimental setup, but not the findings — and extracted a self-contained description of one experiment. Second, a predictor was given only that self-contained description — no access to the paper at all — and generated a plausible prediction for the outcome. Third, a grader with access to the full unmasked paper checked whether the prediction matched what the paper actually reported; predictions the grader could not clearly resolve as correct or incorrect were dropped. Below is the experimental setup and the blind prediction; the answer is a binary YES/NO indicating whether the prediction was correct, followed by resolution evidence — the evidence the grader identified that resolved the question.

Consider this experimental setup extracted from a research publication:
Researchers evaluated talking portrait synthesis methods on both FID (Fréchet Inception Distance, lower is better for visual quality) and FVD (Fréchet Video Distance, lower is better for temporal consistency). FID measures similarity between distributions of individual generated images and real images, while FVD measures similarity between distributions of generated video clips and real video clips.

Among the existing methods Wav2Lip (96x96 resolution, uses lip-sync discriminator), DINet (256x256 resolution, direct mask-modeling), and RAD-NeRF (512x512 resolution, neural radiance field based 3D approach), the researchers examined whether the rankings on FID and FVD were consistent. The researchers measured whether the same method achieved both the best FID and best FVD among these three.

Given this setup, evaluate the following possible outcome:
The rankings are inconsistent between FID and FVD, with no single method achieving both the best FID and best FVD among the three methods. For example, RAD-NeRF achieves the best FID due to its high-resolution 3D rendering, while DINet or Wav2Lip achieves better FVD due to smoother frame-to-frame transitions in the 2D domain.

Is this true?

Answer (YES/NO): NO